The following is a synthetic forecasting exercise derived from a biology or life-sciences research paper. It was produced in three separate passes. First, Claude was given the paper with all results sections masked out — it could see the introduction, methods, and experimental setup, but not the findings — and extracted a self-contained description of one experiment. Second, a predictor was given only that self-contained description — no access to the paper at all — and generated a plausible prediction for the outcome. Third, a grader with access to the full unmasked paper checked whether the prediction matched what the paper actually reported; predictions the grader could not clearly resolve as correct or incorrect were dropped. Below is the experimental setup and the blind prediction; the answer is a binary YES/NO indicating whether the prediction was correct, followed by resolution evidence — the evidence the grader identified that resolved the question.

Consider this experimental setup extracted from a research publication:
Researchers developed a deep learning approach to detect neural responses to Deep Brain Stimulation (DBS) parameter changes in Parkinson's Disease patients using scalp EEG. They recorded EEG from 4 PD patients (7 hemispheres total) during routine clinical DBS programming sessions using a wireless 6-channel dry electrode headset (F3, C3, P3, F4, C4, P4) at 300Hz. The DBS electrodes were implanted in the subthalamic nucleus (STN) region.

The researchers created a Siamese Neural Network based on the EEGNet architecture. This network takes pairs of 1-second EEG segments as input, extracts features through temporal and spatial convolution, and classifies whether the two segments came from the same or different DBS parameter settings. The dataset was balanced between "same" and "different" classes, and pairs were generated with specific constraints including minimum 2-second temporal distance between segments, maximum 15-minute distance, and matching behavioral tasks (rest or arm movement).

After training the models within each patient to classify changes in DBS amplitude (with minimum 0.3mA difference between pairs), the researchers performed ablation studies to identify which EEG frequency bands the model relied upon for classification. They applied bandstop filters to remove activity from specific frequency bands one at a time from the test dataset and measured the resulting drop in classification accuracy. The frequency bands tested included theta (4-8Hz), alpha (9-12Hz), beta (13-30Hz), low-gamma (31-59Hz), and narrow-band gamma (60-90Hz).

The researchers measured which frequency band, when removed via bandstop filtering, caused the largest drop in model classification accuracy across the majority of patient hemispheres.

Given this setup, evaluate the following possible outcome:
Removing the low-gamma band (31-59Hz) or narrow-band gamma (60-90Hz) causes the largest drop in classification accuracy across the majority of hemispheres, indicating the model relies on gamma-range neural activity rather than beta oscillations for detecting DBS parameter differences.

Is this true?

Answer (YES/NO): YES